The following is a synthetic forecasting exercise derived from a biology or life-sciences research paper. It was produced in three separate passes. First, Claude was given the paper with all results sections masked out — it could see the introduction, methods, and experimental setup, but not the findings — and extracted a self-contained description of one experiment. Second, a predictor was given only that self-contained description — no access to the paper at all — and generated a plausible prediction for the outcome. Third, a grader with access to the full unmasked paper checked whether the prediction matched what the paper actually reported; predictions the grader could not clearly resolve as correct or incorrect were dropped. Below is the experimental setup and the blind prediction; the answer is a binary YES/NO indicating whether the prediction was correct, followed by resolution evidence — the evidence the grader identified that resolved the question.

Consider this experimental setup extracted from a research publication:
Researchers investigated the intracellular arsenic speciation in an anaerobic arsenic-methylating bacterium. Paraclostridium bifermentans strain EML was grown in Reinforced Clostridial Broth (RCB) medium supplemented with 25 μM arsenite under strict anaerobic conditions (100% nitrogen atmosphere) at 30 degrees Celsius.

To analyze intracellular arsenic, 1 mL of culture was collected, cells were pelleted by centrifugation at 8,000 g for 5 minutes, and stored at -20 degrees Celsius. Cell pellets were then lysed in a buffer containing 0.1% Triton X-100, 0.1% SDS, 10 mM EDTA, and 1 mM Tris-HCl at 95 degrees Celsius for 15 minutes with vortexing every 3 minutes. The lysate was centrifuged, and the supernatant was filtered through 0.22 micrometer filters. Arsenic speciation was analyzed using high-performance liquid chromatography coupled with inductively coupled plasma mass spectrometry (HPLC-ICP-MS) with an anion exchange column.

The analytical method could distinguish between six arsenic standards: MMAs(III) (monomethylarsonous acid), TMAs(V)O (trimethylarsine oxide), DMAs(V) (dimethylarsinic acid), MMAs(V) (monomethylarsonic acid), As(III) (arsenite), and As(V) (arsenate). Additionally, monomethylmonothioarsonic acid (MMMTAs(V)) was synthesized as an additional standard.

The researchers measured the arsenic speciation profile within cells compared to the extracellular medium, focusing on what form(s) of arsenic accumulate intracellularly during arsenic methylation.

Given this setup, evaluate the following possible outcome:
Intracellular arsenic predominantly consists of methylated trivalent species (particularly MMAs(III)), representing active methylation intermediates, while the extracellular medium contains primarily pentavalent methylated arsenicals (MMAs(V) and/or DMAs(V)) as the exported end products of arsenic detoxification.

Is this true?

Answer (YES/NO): NO